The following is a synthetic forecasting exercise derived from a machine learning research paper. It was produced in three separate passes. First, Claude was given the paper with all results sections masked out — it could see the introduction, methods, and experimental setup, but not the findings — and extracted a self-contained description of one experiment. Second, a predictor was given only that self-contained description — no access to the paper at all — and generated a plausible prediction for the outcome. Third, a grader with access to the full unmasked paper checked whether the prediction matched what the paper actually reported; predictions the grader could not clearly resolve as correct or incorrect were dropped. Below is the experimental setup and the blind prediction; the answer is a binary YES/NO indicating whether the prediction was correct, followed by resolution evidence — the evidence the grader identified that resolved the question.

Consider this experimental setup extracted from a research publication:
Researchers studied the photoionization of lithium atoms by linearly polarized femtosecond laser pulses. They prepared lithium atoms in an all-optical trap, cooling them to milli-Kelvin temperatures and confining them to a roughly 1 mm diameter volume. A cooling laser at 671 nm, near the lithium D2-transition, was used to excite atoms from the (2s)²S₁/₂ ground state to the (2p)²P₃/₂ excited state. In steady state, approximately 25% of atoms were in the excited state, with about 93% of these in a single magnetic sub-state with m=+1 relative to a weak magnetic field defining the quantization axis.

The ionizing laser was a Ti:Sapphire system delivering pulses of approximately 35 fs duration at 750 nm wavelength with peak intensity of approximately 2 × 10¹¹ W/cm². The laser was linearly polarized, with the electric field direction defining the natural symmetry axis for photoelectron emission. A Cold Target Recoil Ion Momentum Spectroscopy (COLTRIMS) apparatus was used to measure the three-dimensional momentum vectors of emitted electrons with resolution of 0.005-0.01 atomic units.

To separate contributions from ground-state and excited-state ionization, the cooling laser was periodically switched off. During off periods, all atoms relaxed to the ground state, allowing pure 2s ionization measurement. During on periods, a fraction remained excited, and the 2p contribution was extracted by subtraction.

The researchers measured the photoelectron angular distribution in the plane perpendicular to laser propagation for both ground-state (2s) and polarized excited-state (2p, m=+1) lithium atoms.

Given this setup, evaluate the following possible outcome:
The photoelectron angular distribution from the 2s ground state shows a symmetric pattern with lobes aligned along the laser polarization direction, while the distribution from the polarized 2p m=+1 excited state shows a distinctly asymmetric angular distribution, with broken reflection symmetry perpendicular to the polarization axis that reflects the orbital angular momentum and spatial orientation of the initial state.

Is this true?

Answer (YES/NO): YES